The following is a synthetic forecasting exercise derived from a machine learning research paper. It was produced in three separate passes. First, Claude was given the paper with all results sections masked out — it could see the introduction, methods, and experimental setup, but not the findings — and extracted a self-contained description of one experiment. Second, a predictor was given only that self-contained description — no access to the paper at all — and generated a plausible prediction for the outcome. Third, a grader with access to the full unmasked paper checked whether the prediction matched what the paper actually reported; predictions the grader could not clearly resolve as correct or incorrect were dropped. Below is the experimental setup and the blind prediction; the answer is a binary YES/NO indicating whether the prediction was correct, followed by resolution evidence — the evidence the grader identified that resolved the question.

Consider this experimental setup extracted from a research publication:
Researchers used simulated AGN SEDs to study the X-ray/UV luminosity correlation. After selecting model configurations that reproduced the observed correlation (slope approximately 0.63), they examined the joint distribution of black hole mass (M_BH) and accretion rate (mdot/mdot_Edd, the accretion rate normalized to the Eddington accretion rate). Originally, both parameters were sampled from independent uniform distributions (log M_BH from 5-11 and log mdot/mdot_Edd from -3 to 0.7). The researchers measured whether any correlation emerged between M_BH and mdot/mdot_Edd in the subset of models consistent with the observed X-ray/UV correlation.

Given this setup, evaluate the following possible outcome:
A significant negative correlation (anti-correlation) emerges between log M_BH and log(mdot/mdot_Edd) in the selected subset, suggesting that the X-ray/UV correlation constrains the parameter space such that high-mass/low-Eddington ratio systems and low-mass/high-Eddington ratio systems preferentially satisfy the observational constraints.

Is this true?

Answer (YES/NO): YES